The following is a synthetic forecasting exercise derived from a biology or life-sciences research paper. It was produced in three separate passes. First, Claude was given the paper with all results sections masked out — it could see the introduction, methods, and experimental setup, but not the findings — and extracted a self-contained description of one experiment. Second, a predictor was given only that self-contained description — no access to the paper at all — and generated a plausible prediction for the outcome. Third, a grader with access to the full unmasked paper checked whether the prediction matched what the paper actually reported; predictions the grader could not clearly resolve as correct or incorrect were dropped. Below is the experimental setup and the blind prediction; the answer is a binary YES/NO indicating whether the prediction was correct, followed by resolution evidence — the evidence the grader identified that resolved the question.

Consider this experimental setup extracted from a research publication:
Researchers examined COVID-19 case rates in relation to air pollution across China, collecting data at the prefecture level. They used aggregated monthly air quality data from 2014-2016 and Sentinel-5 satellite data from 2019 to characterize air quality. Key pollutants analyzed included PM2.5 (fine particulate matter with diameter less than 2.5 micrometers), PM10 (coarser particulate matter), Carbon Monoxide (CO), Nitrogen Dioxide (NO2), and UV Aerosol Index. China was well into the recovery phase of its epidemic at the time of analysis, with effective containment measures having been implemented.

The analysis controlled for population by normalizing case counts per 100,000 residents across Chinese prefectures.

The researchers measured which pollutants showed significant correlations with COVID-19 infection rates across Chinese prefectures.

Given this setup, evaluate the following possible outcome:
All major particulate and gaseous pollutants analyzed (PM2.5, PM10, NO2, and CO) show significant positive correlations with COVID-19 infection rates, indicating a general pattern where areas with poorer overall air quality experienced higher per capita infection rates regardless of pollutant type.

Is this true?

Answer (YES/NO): NO